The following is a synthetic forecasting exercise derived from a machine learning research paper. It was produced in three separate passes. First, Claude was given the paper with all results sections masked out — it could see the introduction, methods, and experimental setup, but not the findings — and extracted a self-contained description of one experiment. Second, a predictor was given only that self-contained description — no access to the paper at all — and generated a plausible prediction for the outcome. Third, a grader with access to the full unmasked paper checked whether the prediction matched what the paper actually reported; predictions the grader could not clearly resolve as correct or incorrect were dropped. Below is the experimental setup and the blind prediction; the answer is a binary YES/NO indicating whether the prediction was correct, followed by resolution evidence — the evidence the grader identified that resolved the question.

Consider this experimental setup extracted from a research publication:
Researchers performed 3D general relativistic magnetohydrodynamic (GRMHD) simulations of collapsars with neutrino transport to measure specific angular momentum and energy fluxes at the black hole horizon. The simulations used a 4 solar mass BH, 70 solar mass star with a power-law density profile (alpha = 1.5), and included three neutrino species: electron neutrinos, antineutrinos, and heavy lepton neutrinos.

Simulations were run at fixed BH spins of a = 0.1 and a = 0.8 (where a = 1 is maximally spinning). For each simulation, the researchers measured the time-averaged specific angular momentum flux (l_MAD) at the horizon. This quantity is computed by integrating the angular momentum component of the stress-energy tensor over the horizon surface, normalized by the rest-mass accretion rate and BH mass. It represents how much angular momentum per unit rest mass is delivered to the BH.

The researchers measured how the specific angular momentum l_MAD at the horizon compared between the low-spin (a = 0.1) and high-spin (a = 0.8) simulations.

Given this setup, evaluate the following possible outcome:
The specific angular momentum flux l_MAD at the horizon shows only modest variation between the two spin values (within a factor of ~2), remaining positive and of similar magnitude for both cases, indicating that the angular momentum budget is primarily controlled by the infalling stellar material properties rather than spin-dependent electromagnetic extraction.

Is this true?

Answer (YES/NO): NO